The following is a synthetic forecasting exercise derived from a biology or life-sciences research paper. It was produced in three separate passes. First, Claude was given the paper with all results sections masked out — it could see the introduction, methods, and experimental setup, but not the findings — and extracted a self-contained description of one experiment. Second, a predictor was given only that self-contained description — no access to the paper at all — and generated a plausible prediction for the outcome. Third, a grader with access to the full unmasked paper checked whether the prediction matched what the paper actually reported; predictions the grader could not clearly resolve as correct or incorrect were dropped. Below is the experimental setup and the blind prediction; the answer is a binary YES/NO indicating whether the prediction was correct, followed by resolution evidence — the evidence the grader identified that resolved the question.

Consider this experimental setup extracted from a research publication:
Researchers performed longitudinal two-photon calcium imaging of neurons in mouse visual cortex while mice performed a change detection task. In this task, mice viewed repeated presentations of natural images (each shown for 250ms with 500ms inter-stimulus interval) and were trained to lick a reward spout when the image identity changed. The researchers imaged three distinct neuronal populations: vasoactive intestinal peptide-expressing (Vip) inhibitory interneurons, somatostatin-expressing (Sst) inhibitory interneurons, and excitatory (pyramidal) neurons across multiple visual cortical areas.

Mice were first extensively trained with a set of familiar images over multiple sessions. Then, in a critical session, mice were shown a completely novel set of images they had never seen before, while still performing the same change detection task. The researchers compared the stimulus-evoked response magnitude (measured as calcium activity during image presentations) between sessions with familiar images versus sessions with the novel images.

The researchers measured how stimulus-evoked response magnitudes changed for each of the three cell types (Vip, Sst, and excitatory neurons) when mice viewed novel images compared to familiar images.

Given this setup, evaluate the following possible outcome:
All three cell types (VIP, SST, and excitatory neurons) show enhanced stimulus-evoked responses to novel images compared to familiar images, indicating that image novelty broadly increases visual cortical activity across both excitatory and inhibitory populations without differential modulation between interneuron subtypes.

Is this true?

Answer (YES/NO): NO